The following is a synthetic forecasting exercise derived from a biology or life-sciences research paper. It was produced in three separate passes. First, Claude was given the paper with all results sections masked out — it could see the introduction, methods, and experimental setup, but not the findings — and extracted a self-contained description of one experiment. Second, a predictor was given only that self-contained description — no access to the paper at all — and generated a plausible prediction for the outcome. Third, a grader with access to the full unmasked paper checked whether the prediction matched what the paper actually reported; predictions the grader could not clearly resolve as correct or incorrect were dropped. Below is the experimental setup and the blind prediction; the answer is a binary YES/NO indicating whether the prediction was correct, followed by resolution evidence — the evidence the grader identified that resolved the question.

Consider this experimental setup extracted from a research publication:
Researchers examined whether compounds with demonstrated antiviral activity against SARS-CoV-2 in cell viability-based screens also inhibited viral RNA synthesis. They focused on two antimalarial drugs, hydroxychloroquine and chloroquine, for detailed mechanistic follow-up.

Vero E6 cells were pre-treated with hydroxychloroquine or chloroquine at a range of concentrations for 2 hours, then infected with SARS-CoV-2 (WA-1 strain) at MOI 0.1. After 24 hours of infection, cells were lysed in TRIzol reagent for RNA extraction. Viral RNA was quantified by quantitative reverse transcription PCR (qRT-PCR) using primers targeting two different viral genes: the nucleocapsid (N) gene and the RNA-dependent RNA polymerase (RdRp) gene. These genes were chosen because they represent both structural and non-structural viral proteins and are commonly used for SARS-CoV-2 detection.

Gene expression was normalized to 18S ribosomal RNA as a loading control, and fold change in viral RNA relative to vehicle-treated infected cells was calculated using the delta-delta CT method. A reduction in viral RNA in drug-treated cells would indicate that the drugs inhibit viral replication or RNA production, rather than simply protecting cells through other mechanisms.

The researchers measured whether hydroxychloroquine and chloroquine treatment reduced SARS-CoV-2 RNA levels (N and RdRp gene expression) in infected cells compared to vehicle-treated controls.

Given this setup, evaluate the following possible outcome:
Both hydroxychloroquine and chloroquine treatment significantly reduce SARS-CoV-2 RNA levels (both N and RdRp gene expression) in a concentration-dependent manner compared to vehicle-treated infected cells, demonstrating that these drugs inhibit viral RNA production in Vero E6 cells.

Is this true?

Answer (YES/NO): YES